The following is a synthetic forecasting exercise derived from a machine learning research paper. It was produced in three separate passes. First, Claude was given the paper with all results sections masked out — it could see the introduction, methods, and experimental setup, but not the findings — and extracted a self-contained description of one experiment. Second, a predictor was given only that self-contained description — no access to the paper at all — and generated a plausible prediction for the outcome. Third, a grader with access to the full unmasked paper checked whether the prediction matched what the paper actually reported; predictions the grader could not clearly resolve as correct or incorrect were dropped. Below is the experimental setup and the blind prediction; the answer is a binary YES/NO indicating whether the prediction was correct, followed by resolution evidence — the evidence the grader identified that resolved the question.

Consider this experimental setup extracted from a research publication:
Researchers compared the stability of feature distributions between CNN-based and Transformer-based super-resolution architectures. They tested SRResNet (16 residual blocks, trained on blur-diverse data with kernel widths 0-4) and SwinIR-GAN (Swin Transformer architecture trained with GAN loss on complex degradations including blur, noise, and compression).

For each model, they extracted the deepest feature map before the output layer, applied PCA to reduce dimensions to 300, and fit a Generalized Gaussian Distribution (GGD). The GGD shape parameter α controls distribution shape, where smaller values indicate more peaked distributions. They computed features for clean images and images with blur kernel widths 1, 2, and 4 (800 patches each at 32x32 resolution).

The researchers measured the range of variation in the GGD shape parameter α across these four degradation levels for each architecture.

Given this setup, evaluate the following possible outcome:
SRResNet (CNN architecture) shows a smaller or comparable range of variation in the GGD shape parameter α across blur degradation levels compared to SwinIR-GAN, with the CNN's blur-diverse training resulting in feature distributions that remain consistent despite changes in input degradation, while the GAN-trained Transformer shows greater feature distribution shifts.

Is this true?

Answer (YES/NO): NO